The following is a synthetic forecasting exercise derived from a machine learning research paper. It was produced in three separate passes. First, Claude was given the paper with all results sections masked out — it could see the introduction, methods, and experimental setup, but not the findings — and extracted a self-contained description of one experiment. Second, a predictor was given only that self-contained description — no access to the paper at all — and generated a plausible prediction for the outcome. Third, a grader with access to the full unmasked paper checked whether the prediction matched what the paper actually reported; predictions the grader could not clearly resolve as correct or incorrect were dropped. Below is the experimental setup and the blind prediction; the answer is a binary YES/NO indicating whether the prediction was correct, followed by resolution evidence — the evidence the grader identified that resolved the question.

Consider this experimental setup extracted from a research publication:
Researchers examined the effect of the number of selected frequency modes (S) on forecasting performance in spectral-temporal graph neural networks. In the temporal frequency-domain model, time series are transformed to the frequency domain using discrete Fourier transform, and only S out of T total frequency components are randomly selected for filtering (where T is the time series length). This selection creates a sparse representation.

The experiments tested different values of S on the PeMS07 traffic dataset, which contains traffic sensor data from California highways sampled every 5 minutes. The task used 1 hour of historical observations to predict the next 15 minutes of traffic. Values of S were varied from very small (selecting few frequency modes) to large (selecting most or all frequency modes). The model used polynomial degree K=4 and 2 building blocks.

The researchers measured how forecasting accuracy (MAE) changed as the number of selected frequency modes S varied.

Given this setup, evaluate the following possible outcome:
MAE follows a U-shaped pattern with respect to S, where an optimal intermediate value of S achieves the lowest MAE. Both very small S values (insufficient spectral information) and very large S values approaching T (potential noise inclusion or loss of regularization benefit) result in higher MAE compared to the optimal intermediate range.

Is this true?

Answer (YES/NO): YES